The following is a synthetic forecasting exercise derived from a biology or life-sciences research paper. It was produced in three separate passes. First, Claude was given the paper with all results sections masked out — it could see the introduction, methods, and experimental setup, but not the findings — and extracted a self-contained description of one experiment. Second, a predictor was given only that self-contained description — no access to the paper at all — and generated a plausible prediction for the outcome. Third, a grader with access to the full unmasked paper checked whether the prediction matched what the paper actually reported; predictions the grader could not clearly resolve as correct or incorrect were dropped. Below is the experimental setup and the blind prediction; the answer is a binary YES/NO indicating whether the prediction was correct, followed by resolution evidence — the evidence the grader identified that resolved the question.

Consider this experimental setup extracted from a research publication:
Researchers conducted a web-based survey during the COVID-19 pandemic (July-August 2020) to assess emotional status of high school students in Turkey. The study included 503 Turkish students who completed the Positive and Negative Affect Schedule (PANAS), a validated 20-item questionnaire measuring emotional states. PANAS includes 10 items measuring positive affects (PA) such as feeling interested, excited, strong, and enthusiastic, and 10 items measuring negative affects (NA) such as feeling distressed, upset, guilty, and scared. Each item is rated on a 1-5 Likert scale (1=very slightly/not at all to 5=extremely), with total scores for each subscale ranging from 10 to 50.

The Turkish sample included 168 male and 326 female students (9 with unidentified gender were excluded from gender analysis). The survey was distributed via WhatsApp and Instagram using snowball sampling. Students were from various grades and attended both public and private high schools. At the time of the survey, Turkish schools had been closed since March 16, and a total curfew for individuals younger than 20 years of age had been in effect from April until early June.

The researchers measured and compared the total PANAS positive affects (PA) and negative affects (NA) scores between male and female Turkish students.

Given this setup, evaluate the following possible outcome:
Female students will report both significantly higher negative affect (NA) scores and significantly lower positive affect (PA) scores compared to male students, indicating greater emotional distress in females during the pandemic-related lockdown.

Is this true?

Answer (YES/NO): YES